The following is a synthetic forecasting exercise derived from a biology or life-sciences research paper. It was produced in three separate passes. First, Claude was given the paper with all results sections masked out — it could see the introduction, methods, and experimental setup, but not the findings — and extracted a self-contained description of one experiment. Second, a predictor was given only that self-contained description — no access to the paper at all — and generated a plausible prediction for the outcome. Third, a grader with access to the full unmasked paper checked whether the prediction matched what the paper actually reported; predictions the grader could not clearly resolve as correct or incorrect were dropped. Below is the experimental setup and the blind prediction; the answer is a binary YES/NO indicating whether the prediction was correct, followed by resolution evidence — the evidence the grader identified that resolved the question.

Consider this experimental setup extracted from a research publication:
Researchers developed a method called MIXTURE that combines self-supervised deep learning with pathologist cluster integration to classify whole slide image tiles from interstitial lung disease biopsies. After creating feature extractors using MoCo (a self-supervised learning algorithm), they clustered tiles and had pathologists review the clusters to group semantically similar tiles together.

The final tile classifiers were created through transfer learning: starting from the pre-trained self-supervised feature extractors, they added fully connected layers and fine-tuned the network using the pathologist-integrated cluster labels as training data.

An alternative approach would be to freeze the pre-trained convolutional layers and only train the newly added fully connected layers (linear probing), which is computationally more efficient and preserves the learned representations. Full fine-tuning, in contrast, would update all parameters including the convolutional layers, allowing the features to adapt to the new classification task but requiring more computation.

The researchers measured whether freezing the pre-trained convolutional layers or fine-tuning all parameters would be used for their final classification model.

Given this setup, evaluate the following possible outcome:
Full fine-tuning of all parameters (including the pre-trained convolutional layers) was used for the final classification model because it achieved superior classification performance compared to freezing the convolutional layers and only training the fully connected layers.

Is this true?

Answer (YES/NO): NO